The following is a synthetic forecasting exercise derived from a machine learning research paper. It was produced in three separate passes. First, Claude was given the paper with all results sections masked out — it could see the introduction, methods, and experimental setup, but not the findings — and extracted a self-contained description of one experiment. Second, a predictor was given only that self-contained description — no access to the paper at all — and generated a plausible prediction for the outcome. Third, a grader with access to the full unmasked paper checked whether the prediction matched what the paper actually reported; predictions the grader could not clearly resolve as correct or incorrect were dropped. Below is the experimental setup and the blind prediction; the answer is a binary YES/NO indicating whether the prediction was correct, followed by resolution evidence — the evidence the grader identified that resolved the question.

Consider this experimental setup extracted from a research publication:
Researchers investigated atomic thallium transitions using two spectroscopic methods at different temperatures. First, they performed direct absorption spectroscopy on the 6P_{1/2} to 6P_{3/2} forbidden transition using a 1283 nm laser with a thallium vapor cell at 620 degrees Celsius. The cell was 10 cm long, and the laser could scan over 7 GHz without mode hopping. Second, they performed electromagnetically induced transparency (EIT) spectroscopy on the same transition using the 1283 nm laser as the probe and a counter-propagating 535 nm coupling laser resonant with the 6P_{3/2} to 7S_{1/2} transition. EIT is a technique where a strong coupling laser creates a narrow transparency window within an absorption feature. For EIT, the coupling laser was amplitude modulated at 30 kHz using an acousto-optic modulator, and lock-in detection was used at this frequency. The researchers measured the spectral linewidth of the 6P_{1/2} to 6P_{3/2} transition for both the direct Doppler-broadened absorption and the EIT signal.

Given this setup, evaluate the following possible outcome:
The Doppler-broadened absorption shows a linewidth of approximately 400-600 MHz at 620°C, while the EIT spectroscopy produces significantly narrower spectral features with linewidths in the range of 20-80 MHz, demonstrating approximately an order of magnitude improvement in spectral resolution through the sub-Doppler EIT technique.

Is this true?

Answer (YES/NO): NO